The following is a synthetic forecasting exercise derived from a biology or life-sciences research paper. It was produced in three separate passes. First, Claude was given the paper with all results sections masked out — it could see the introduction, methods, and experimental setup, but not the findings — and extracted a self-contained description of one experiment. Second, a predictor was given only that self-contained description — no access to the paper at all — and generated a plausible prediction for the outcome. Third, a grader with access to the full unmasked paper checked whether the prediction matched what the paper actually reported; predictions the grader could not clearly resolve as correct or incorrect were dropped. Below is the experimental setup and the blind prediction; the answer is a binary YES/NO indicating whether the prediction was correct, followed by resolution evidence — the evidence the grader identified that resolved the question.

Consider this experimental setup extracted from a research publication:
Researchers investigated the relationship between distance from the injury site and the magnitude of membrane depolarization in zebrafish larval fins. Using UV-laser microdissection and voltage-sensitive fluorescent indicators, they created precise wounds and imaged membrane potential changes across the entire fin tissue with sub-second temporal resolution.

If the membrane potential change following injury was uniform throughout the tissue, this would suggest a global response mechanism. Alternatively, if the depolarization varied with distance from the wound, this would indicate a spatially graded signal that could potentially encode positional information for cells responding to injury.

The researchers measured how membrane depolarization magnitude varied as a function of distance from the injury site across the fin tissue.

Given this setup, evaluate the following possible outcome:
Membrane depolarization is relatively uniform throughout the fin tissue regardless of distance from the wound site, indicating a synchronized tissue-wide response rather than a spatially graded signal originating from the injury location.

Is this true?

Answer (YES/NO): NO